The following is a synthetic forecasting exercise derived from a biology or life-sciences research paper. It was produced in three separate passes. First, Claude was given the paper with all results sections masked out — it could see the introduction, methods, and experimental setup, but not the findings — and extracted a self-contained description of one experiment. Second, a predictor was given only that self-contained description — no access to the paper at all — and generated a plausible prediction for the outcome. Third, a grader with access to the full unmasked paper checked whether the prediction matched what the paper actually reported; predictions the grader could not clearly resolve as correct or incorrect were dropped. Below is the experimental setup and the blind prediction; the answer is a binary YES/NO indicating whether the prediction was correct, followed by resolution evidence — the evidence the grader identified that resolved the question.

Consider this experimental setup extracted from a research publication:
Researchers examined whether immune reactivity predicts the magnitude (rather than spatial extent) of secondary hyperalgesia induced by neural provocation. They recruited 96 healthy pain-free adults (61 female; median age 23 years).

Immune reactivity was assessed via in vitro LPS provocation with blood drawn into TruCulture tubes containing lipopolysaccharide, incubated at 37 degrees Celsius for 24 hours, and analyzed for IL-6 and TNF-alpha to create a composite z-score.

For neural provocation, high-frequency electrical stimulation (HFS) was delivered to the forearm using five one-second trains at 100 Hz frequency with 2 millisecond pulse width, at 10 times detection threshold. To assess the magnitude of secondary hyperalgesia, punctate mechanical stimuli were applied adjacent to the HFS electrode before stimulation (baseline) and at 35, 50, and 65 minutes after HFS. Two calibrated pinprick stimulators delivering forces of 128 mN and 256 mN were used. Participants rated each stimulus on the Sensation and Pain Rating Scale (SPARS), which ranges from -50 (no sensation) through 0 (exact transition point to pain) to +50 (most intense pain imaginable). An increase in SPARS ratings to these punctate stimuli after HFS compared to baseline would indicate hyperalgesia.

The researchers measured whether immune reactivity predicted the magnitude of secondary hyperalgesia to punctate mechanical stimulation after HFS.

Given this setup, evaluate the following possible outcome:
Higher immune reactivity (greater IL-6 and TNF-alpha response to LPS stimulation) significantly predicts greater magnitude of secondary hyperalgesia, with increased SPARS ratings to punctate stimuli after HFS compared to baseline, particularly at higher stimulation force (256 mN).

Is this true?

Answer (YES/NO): NO